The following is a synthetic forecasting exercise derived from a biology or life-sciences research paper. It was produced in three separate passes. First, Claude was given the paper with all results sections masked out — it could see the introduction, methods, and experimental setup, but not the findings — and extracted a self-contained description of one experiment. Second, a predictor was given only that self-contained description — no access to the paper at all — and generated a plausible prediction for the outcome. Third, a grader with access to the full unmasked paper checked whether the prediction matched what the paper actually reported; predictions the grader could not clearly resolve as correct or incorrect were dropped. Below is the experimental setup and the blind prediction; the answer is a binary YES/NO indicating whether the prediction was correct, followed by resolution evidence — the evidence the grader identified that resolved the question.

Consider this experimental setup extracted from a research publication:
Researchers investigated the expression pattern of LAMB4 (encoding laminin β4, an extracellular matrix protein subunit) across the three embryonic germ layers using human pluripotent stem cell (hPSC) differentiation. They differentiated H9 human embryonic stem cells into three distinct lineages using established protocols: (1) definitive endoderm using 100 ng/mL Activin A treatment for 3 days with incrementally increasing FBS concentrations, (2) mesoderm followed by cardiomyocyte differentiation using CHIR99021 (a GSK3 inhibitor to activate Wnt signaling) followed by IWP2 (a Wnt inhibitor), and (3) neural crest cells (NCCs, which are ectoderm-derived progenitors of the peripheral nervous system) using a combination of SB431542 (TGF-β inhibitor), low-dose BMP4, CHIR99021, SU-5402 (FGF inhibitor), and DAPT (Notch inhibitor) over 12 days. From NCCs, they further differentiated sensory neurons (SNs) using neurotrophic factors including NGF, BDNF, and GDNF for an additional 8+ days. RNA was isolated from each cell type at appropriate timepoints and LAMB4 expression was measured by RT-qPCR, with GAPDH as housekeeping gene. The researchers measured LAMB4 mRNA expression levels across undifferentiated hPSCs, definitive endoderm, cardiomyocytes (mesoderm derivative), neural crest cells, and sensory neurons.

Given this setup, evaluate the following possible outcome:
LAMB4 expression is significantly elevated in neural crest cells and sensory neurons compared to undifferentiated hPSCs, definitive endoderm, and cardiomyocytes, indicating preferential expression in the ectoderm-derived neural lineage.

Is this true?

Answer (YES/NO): YES